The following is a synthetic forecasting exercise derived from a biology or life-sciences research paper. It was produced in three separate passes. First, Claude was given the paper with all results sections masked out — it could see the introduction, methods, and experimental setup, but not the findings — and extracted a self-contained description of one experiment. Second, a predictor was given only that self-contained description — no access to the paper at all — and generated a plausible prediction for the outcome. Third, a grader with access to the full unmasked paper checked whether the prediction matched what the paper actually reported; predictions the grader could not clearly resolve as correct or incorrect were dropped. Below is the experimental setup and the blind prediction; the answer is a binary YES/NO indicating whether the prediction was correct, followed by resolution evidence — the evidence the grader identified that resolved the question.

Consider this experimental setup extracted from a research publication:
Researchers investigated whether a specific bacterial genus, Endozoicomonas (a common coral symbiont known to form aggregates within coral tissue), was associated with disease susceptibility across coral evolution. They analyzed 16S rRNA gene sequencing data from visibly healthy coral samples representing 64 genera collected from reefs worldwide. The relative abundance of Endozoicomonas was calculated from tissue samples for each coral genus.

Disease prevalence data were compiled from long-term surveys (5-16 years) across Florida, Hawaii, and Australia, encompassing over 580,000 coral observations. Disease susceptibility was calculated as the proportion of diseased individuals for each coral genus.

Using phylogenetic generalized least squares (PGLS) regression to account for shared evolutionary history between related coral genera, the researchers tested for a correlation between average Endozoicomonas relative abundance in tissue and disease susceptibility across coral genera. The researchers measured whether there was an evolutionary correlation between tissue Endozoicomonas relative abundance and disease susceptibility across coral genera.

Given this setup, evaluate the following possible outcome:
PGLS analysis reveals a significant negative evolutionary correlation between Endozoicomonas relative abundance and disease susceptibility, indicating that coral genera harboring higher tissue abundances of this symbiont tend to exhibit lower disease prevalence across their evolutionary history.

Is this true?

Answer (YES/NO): NO